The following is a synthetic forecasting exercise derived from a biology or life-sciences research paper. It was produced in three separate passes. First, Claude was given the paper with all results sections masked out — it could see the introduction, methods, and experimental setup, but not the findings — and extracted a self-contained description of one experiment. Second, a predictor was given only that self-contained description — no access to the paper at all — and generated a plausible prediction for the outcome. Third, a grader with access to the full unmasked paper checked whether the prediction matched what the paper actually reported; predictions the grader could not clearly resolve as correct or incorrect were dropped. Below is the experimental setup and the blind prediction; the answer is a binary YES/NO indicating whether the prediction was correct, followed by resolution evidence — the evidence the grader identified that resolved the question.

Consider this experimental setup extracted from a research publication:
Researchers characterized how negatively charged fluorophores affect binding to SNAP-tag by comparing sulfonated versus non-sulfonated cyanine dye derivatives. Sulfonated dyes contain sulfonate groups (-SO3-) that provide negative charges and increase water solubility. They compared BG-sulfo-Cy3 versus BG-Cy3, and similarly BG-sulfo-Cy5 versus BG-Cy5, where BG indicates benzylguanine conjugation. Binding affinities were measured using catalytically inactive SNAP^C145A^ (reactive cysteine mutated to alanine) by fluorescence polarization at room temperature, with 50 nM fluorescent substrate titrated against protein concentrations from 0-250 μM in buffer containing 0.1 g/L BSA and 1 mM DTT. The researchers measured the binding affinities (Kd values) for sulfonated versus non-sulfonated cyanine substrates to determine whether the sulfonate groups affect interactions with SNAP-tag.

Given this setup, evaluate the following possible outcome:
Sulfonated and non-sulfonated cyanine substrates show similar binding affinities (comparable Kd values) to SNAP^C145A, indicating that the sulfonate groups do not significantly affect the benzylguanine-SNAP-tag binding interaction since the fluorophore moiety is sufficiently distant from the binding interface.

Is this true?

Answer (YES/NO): NO